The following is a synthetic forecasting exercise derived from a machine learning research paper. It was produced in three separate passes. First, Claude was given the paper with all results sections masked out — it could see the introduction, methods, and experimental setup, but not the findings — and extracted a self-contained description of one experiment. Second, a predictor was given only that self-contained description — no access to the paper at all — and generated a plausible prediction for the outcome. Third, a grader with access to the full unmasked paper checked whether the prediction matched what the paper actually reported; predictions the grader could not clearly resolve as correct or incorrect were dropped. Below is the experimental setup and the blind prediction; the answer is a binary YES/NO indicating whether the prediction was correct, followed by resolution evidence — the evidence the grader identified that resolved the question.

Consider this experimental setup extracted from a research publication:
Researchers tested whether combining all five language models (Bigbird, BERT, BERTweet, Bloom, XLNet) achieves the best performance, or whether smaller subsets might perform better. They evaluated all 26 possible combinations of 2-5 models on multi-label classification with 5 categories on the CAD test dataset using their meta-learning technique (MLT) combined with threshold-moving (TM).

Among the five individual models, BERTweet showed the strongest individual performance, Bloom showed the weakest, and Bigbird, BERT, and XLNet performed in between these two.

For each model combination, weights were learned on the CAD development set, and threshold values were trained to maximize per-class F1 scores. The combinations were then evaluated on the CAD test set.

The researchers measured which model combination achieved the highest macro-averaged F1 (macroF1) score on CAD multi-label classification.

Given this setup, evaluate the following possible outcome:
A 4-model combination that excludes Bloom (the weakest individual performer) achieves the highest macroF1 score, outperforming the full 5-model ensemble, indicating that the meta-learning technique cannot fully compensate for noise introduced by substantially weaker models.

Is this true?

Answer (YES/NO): NO